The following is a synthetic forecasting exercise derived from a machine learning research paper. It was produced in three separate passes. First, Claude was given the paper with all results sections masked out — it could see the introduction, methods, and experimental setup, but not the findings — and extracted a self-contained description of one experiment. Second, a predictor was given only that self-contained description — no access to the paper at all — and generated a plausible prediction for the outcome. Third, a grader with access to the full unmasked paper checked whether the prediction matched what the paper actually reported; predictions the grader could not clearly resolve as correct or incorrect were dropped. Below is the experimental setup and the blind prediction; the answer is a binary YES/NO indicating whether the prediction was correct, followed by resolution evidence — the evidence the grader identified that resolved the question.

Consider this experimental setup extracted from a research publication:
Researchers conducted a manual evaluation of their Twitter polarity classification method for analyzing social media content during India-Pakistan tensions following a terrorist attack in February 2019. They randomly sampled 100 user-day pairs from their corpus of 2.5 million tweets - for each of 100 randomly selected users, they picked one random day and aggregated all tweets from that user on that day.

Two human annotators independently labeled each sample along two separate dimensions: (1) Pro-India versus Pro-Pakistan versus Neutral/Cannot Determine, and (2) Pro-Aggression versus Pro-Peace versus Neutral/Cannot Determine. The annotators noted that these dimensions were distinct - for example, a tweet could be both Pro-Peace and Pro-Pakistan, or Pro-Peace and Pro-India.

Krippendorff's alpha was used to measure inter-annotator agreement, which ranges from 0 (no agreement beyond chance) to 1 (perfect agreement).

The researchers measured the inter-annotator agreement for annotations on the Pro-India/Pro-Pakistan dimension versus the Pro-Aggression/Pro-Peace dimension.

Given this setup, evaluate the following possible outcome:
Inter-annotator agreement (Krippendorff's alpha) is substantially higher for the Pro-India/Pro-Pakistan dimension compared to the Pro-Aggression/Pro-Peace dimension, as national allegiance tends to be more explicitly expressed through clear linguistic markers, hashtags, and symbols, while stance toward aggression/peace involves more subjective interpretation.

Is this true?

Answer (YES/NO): YES